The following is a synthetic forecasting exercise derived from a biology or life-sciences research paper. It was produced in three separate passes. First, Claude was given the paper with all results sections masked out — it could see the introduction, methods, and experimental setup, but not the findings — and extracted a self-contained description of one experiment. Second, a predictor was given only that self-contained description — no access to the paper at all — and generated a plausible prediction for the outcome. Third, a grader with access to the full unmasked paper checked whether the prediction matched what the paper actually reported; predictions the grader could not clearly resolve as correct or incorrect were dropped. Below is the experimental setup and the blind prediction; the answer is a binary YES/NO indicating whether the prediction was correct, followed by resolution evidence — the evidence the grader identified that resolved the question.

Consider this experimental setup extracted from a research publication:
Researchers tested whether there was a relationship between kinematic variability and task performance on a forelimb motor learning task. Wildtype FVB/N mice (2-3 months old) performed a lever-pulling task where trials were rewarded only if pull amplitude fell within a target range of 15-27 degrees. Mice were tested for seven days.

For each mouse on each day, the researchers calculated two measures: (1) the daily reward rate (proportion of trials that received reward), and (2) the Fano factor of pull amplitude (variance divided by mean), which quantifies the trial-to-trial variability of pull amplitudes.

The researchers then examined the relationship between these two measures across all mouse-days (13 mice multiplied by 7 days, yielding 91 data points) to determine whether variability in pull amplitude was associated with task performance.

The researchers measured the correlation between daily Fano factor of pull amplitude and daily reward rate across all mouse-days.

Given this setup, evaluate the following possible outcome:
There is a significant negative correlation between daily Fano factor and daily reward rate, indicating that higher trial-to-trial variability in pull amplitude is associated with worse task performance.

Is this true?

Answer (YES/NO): YES